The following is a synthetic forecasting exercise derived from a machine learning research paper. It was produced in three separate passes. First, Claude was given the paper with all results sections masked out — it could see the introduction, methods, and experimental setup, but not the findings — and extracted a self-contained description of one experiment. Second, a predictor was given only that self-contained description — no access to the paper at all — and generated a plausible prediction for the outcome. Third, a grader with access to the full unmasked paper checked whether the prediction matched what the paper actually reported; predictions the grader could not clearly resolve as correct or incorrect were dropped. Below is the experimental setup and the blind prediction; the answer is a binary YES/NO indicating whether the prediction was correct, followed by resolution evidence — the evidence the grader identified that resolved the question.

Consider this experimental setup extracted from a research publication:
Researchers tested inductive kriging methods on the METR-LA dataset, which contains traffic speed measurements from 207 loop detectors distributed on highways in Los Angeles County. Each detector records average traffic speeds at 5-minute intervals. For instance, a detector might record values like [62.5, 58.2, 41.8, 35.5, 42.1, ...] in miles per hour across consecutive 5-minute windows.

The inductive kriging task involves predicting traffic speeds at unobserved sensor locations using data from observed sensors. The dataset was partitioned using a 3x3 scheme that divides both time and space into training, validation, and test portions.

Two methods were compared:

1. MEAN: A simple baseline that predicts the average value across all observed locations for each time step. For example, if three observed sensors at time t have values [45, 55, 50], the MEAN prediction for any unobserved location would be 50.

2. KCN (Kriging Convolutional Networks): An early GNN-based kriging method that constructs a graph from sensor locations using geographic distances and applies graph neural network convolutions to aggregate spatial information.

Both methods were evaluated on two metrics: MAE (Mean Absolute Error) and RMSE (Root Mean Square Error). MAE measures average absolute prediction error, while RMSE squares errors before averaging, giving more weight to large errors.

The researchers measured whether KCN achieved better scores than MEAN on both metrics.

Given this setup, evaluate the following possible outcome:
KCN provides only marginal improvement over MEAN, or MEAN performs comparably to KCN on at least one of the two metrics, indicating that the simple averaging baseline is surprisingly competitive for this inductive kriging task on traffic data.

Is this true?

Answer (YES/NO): YES